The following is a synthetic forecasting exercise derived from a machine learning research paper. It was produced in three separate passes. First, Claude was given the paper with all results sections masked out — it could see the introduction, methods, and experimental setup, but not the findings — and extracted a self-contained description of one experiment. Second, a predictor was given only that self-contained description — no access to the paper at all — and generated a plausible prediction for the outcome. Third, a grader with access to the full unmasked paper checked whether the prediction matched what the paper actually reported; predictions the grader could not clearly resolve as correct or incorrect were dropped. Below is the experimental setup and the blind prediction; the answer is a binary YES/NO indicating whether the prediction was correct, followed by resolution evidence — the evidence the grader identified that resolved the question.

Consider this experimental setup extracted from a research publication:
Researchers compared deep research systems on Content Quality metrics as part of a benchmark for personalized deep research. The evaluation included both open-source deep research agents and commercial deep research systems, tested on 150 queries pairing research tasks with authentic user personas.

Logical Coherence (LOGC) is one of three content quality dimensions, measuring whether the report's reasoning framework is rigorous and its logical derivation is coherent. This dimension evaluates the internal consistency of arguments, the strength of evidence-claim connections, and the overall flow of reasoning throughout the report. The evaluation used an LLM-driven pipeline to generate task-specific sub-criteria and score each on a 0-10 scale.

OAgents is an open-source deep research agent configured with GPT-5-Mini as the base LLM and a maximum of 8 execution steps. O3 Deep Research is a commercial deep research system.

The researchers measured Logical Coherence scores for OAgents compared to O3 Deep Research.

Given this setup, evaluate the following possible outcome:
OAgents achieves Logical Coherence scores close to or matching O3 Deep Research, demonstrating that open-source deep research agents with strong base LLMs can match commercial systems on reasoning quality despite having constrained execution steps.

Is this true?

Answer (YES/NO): NO